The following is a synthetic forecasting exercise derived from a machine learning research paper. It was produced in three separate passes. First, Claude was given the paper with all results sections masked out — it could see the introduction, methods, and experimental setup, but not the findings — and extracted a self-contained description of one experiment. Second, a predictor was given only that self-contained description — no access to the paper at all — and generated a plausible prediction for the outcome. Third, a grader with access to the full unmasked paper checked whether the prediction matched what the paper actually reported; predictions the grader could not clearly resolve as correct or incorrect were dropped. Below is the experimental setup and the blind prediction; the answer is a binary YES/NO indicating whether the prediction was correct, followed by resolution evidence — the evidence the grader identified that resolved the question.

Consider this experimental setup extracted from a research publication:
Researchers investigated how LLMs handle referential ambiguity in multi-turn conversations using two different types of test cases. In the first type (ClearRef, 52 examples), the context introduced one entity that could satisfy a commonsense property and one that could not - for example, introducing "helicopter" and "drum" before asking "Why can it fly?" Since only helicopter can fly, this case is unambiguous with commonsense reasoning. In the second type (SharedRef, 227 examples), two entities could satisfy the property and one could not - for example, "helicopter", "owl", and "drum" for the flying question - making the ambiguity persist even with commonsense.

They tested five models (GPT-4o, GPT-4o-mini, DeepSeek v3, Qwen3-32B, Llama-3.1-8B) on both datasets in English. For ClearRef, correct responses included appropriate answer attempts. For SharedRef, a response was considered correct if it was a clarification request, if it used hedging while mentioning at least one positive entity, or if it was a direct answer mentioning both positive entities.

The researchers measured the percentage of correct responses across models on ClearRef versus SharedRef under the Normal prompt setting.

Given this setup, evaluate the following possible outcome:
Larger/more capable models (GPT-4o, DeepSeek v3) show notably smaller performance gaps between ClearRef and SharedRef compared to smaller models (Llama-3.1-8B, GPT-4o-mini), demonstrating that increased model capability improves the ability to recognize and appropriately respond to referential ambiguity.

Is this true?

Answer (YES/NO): YES